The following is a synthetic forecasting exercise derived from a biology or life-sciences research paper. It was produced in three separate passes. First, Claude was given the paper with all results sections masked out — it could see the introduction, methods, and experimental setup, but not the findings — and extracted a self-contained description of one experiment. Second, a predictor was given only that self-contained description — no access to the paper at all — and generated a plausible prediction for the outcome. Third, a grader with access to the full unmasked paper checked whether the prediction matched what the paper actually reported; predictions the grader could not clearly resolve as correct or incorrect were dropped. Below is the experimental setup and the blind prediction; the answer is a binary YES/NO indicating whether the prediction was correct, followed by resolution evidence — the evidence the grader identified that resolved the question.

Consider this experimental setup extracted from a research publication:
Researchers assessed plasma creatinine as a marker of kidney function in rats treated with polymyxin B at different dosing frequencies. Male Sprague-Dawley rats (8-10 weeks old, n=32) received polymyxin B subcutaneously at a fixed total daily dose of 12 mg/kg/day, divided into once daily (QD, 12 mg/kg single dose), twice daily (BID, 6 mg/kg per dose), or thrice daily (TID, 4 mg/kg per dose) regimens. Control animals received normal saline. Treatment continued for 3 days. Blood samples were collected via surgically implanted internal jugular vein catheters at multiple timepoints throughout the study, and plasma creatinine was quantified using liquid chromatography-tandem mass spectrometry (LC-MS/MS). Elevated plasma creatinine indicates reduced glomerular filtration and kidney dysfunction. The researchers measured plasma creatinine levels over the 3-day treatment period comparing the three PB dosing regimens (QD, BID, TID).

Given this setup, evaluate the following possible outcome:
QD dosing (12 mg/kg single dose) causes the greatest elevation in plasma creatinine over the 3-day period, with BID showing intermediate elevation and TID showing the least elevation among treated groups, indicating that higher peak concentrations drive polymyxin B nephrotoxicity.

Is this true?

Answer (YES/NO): NO